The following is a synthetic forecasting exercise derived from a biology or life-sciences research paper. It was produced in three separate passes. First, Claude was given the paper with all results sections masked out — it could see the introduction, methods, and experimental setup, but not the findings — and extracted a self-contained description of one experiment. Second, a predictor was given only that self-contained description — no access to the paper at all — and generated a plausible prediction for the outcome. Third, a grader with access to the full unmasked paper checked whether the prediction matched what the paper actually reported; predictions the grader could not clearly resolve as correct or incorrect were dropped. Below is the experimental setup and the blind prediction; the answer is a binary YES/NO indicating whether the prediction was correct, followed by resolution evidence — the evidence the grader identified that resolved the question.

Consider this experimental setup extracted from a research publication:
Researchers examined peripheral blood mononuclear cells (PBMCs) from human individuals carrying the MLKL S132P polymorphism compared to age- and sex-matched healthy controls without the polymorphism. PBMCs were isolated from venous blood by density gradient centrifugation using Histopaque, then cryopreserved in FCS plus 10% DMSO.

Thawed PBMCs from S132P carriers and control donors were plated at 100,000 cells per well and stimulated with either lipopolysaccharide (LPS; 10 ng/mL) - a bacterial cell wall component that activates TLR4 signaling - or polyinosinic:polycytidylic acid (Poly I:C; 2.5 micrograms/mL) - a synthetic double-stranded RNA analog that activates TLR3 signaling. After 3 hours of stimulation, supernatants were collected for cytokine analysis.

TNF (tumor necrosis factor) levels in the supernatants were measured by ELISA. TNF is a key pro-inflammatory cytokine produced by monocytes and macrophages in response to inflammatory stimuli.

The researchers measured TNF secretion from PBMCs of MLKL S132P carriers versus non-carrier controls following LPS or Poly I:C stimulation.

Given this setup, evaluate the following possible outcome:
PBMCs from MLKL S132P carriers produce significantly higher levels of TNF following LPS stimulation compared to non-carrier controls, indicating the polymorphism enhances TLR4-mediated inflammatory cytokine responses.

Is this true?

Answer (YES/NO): NO